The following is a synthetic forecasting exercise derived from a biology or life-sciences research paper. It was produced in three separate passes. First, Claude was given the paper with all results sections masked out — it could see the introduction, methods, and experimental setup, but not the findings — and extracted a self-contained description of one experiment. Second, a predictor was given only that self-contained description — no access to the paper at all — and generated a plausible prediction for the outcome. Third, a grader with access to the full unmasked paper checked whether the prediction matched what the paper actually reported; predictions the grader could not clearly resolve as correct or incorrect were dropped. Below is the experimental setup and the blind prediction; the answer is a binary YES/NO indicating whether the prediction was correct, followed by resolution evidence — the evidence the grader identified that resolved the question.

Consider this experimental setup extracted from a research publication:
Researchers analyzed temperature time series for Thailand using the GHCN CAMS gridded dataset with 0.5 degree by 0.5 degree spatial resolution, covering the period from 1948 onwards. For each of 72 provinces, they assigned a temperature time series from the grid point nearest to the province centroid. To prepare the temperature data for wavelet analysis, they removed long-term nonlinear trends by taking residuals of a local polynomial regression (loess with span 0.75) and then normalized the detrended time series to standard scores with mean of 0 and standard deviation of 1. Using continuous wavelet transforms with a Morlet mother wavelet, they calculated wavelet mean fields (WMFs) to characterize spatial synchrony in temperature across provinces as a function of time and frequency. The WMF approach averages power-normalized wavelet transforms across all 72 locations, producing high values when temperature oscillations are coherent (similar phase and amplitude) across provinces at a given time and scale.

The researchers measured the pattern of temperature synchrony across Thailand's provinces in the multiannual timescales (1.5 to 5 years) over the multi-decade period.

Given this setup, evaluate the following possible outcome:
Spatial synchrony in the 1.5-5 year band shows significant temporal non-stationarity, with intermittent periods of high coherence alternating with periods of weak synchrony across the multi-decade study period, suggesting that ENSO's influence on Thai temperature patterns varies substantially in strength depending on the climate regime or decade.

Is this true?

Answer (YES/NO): NO